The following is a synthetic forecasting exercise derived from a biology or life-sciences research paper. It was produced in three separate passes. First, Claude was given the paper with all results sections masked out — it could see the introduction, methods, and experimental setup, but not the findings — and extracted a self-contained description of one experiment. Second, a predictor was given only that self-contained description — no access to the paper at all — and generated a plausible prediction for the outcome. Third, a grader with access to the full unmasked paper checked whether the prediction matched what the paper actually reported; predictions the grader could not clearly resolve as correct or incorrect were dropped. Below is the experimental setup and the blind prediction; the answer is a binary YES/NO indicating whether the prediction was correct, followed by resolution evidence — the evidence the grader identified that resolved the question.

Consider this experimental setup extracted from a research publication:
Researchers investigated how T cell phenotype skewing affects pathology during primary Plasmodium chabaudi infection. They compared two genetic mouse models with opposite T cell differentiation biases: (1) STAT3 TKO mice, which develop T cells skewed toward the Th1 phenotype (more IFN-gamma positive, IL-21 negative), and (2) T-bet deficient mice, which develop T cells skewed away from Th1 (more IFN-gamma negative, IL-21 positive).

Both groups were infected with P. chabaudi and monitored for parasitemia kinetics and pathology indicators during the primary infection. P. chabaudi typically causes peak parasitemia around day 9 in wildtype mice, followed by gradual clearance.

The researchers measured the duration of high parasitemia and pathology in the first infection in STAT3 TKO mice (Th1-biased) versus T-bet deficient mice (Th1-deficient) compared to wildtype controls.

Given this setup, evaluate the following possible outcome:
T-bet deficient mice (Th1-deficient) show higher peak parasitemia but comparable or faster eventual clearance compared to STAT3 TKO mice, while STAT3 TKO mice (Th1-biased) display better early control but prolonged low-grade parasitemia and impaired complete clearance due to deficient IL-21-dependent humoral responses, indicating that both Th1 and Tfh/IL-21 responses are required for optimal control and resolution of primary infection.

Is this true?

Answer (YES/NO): NO